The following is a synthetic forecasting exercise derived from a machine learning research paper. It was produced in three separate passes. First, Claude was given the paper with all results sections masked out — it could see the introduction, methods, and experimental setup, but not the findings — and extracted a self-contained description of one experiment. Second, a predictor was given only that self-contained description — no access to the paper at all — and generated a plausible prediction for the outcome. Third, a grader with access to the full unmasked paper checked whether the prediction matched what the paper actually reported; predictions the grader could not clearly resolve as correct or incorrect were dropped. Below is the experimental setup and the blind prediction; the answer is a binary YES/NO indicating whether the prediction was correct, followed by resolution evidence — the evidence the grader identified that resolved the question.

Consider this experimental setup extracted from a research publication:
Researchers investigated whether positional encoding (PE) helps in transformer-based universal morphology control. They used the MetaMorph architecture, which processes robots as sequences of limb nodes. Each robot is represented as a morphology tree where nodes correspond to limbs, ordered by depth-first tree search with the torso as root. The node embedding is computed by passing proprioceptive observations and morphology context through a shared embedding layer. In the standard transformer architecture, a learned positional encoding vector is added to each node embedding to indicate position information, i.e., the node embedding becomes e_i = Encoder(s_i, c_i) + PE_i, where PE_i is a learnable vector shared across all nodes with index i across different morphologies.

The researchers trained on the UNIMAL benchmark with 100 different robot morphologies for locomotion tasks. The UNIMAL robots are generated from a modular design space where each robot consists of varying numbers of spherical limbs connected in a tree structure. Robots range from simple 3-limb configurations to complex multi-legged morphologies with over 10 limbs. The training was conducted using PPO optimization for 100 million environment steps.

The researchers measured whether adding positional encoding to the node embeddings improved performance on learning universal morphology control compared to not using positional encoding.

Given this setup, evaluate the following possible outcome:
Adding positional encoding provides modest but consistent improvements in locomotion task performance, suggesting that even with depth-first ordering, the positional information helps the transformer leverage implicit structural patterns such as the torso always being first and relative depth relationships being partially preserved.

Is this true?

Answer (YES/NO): NO